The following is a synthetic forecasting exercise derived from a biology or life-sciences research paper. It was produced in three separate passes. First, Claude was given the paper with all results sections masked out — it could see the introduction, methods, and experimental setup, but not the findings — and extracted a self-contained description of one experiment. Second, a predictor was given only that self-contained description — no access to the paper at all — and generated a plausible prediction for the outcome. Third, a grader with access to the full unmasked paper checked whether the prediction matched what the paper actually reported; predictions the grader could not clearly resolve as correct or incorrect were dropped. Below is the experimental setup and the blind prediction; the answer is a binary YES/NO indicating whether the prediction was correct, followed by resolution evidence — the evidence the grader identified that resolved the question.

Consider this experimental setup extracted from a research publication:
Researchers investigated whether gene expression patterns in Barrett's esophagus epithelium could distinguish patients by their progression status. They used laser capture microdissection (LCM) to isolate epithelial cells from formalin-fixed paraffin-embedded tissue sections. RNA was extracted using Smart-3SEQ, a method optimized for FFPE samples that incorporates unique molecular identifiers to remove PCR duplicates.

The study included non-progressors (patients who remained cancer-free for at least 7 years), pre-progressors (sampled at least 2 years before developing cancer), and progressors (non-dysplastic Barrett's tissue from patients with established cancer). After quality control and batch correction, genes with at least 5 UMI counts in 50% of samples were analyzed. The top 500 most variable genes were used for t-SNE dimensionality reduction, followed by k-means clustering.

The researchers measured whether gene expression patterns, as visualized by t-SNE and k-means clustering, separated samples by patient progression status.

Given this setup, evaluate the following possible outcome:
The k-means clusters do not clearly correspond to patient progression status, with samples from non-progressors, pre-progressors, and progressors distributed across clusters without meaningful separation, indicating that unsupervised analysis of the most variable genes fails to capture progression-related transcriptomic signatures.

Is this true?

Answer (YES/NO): NO